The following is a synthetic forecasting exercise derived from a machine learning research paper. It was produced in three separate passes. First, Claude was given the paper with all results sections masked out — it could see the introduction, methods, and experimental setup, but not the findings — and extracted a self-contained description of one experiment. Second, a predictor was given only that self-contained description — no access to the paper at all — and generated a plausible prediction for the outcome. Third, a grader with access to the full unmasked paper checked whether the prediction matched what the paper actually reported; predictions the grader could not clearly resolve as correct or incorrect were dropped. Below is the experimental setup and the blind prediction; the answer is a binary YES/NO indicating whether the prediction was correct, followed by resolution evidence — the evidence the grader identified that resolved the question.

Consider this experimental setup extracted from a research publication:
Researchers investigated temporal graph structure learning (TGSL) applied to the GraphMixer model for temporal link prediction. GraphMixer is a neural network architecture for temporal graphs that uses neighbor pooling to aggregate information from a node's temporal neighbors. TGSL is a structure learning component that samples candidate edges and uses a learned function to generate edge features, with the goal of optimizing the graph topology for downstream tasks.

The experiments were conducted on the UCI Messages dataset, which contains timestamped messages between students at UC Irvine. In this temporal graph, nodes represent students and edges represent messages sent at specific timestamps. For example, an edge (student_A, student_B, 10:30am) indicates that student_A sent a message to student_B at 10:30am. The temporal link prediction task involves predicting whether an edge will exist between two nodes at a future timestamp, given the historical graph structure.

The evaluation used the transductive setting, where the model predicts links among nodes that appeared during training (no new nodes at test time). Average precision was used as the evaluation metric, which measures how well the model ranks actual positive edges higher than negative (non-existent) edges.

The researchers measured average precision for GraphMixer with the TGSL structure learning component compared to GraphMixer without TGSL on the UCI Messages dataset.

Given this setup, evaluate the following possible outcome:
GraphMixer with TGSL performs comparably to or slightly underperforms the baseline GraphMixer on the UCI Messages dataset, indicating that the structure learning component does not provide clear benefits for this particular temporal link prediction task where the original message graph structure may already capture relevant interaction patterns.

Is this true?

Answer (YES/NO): NO